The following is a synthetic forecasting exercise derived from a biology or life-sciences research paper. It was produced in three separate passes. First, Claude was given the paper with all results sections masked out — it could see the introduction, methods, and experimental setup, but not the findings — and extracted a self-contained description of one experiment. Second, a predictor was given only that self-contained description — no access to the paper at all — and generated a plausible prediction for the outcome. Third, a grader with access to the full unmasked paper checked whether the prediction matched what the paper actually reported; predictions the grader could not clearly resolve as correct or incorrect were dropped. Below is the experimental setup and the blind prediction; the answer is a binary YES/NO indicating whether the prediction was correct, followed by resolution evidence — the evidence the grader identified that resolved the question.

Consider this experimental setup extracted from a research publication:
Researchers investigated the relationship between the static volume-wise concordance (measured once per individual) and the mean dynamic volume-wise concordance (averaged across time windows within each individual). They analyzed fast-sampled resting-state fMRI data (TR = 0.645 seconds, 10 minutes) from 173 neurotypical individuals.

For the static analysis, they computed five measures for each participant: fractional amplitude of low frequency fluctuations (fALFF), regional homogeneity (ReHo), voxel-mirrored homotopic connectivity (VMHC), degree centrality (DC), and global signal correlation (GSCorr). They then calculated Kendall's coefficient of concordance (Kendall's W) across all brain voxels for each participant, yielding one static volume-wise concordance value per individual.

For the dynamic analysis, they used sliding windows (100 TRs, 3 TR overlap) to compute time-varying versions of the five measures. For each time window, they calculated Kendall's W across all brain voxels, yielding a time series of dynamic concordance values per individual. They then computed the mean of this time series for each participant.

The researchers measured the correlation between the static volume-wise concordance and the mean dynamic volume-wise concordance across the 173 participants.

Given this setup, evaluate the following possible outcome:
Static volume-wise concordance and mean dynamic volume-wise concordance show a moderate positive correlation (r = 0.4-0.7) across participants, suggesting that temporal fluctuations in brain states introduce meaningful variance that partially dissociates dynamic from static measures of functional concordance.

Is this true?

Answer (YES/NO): NO